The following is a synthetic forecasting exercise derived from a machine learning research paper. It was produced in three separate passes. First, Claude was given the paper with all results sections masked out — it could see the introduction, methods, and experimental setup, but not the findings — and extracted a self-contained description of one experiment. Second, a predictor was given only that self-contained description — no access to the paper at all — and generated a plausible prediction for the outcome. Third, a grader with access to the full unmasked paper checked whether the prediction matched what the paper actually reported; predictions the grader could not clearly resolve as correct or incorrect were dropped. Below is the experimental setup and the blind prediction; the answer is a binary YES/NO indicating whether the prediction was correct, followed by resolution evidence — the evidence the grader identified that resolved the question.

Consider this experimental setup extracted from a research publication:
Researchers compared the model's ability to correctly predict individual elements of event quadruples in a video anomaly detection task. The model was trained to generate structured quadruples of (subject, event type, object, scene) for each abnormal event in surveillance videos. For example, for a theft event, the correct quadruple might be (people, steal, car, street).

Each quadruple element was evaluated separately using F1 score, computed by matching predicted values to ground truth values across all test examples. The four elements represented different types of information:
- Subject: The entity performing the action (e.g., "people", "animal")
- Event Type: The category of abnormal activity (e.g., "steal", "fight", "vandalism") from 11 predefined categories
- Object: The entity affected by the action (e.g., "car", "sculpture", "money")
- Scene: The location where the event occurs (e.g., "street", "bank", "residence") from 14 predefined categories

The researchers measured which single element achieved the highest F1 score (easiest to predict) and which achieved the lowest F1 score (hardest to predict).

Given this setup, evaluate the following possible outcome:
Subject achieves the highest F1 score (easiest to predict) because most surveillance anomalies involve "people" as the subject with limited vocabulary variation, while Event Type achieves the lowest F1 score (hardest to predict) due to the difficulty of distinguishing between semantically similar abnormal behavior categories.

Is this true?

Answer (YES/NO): NO